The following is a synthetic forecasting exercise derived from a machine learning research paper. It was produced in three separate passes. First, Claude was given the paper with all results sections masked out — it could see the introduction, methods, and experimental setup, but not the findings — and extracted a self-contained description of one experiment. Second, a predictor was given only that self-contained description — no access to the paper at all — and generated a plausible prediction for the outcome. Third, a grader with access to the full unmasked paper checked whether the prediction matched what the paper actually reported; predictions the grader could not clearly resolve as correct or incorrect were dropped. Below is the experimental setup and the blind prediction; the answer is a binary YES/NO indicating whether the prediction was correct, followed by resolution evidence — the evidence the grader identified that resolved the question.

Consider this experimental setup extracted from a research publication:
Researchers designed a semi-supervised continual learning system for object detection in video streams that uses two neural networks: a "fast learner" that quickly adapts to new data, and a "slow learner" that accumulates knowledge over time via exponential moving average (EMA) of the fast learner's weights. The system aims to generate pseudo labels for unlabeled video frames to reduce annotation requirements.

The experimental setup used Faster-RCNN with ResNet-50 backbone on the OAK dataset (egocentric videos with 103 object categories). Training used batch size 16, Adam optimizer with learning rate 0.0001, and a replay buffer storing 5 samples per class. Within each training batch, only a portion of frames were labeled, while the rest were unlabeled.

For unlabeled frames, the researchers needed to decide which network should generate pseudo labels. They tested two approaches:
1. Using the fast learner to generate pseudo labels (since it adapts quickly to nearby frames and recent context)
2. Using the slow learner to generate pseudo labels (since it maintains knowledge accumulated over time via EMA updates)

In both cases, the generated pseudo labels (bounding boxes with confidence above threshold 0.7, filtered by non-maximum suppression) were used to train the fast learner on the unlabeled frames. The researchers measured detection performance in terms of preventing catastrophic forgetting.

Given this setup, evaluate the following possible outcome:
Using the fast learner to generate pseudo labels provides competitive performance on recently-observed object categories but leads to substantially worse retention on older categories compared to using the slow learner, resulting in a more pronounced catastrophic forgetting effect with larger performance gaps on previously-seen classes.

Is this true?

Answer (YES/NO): NO